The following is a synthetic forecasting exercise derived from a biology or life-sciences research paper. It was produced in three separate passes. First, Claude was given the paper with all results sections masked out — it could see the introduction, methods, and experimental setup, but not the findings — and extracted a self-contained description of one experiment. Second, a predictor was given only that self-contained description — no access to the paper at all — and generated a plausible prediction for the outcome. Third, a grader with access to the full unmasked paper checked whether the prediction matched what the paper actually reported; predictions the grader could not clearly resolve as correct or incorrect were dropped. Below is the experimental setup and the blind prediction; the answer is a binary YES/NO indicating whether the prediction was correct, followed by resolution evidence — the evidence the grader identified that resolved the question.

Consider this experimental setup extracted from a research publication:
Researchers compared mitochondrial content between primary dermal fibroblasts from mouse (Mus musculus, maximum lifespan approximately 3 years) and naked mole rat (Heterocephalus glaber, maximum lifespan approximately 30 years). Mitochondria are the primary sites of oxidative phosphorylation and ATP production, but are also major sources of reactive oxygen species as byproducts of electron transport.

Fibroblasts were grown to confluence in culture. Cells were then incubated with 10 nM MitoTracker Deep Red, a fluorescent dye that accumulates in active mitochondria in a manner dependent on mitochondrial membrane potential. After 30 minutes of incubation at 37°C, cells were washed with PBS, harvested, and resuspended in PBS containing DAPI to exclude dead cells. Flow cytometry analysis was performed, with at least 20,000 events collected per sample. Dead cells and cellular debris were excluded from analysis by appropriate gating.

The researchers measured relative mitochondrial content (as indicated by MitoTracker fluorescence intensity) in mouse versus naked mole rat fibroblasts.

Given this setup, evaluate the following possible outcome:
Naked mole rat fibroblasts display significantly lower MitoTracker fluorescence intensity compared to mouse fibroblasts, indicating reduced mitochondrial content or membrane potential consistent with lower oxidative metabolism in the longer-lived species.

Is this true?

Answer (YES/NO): YES